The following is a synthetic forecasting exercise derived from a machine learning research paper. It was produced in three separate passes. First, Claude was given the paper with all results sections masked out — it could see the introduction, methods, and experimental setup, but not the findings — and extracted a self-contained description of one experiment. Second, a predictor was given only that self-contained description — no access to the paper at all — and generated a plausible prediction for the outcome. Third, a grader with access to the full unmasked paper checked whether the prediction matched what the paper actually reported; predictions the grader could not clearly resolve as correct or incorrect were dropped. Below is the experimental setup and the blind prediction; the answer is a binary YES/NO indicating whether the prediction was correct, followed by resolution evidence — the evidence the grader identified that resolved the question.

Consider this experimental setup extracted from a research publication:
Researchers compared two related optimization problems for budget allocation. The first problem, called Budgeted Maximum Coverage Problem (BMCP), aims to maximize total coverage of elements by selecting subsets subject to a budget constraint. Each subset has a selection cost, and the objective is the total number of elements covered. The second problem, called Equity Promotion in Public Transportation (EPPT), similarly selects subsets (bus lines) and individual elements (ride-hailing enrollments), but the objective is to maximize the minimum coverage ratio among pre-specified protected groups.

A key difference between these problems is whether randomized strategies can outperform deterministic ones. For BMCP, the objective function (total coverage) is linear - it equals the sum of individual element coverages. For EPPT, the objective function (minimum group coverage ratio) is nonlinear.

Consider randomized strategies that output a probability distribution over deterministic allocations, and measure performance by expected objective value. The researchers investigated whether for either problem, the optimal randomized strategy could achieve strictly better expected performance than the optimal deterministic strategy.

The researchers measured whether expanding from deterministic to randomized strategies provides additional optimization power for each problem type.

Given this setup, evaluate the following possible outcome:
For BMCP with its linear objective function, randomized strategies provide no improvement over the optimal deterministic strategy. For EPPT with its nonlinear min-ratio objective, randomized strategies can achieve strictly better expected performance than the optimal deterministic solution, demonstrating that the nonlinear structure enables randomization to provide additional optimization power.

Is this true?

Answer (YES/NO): YES